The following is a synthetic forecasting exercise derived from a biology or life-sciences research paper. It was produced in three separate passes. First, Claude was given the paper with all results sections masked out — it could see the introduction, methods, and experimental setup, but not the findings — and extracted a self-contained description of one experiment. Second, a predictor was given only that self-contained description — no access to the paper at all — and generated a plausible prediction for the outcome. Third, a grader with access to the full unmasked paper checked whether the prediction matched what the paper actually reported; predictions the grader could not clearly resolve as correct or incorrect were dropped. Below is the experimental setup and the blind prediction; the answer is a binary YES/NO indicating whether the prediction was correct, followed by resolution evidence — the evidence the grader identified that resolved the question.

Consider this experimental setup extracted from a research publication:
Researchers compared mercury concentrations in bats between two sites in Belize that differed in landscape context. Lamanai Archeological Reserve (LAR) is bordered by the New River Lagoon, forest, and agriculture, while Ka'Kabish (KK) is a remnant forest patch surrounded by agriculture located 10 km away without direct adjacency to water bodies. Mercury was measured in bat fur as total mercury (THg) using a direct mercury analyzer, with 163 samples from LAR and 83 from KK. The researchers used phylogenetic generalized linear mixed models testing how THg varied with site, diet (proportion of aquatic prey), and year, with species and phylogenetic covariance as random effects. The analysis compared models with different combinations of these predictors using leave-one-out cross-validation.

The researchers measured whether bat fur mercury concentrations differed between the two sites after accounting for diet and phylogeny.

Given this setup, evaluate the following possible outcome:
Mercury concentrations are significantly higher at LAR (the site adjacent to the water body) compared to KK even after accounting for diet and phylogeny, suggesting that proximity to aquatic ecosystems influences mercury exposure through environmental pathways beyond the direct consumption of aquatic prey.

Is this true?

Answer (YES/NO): NO